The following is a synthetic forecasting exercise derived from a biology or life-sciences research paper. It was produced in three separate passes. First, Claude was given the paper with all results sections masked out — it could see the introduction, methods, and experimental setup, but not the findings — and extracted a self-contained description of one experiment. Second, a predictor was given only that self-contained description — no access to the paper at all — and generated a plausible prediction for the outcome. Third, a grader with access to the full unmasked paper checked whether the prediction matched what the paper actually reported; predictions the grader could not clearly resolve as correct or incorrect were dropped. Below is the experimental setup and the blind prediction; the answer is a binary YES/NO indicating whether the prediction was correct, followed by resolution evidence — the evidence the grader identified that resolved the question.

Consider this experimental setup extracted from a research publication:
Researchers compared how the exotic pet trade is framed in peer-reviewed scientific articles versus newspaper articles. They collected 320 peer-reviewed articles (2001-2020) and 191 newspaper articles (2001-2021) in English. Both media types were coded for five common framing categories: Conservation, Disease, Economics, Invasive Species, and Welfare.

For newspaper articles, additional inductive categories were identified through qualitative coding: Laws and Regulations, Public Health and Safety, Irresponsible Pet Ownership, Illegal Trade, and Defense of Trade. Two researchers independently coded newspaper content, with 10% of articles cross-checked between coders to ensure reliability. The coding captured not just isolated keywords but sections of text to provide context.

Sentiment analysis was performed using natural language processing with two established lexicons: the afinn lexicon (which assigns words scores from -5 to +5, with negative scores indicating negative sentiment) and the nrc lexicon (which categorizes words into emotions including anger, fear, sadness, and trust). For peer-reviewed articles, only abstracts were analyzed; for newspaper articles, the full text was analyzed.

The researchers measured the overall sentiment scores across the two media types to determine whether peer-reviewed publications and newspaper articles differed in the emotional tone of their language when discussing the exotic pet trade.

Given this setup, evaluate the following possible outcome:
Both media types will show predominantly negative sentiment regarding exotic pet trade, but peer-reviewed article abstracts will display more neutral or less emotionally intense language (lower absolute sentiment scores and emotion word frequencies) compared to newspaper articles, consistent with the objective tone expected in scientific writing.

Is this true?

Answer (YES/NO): NO